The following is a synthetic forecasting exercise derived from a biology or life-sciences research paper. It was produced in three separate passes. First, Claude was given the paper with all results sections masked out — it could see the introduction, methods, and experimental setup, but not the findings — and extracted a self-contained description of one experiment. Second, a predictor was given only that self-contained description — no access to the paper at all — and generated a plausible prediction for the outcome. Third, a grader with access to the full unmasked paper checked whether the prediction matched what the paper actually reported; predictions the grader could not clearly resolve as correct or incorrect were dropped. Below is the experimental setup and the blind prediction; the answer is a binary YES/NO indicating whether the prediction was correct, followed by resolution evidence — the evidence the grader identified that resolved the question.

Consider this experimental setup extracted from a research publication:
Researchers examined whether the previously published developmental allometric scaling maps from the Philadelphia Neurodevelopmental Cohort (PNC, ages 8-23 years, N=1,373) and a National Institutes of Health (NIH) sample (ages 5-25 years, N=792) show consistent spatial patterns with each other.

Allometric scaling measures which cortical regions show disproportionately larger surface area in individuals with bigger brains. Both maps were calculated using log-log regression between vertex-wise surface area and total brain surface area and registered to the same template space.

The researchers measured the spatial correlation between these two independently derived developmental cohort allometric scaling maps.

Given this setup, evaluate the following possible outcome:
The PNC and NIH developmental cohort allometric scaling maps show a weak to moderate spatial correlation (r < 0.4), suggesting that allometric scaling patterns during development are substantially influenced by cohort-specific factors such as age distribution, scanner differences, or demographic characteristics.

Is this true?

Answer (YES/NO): NO